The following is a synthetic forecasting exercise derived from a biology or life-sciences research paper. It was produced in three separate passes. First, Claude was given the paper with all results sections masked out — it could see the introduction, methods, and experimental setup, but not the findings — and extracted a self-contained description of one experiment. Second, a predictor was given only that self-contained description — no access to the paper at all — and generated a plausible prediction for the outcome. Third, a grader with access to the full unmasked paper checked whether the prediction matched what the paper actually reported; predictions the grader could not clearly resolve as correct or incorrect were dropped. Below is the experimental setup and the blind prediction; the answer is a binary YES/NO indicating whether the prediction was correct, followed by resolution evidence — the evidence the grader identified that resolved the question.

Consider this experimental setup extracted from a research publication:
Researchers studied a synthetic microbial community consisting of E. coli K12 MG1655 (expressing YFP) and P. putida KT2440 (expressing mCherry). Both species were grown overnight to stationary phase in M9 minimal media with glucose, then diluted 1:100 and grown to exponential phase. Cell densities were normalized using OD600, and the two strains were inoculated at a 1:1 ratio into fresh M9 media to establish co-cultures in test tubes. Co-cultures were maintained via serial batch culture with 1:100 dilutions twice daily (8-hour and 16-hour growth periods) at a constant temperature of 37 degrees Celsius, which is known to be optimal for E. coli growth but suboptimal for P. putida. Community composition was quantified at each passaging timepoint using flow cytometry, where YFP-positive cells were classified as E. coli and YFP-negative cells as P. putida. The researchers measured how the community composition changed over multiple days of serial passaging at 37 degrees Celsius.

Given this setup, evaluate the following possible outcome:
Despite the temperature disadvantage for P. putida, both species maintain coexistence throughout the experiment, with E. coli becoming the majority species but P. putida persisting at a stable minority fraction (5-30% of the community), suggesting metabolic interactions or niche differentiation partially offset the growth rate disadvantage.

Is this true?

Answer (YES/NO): YES